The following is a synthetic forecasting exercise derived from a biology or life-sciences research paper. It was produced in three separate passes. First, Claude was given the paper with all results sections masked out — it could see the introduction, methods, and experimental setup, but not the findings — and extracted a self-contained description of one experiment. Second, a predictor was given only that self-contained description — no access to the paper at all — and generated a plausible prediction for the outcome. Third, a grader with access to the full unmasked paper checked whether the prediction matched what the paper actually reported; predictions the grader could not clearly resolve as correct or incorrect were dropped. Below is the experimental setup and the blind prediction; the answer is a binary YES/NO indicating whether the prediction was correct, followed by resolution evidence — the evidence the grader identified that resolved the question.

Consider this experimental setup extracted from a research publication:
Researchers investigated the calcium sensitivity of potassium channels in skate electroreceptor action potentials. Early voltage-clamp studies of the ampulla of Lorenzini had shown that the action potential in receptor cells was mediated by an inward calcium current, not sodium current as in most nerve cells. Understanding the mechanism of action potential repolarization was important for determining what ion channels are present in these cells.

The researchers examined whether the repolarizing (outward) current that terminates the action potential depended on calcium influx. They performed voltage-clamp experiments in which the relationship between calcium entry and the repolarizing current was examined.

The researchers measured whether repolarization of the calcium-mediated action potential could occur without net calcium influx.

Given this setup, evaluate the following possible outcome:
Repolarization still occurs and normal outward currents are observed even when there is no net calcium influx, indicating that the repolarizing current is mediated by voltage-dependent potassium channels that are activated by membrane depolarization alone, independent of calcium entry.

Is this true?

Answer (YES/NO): NO